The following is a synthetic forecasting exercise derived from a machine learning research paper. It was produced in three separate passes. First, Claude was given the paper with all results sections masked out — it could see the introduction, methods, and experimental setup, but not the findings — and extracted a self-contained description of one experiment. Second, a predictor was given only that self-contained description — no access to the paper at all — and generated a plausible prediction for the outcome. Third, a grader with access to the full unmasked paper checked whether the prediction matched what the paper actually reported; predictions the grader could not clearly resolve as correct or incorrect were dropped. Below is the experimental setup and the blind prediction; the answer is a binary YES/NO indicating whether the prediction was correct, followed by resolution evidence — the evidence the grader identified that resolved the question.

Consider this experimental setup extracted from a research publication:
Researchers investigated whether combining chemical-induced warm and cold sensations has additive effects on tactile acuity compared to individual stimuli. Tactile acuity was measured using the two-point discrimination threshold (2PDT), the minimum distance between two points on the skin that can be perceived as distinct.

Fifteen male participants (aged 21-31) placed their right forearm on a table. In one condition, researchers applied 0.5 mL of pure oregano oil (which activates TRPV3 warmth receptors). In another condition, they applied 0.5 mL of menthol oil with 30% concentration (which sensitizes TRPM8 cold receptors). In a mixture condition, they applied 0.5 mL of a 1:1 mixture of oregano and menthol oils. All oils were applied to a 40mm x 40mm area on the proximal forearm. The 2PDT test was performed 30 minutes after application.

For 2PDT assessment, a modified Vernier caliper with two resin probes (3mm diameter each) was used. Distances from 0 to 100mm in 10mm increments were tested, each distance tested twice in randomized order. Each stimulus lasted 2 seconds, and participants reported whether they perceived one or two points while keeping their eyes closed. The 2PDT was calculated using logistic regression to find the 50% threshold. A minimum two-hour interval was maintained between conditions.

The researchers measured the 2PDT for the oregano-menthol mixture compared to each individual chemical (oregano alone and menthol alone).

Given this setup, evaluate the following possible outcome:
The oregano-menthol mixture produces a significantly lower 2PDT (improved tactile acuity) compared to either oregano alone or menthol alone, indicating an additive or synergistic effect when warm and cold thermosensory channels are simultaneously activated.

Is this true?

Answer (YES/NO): NO